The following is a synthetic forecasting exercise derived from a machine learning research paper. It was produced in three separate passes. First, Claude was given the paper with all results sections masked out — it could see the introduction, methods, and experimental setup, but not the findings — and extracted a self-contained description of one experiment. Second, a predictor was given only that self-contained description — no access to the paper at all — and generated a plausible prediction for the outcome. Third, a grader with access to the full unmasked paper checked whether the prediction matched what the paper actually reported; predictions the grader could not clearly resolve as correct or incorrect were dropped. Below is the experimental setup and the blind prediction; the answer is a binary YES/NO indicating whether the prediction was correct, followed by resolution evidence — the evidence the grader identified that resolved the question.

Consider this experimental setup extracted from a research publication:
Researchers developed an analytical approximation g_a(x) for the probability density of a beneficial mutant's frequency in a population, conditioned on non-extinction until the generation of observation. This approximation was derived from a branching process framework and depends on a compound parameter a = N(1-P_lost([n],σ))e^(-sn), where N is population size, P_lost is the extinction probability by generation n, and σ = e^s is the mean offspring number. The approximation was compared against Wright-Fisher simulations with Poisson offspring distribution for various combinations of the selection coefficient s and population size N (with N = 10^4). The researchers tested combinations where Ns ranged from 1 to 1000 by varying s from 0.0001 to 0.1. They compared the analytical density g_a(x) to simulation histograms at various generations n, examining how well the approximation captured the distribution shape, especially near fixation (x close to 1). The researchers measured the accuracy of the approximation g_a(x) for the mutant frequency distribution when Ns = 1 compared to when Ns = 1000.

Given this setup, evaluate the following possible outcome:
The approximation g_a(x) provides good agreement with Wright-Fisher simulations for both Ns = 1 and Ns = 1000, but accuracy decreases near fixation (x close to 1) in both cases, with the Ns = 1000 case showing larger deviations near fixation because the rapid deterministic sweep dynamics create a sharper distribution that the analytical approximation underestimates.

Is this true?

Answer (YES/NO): NO